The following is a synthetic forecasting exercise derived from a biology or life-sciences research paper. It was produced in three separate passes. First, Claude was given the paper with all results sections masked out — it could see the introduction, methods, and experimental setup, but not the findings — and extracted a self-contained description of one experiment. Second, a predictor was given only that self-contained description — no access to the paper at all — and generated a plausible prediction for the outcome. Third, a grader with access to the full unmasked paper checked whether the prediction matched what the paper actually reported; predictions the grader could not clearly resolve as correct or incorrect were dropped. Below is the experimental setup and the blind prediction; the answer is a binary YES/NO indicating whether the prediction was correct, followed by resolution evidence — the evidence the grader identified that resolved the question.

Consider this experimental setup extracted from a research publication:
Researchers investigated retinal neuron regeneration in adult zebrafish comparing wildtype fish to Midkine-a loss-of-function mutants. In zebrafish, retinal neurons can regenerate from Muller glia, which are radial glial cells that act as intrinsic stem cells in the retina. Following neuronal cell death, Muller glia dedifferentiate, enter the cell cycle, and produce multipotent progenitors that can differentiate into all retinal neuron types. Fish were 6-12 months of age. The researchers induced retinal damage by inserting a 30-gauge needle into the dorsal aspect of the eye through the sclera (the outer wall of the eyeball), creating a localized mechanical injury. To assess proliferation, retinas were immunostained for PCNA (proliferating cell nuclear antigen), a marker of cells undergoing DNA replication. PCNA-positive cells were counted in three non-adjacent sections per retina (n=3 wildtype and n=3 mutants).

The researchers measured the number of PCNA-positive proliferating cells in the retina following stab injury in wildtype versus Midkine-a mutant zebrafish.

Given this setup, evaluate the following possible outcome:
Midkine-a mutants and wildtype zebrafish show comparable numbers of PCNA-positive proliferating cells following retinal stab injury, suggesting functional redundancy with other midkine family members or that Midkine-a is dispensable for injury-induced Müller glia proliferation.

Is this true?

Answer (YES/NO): NO